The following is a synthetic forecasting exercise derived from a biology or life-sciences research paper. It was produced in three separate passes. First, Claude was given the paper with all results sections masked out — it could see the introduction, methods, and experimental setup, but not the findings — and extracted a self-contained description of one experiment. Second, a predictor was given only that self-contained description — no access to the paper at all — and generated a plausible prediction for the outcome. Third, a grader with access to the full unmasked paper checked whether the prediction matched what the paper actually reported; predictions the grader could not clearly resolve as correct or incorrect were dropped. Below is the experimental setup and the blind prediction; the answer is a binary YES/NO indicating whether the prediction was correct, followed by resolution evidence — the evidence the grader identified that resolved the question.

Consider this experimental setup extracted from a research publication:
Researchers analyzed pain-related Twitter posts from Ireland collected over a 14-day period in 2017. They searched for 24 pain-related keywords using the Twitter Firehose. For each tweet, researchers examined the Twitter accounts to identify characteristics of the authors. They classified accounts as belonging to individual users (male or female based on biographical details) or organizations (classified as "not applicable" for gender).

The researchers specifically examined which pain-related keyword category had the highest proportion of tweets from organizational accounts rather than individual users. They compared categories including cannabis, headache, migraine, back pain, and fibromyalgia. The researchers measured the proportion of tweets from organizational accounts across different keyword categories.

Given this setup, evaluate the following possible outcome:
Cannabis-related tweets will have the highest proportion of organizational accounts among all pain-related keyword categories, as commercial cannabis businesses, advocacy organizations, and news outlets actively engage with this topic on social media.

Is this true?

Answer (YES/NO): YES